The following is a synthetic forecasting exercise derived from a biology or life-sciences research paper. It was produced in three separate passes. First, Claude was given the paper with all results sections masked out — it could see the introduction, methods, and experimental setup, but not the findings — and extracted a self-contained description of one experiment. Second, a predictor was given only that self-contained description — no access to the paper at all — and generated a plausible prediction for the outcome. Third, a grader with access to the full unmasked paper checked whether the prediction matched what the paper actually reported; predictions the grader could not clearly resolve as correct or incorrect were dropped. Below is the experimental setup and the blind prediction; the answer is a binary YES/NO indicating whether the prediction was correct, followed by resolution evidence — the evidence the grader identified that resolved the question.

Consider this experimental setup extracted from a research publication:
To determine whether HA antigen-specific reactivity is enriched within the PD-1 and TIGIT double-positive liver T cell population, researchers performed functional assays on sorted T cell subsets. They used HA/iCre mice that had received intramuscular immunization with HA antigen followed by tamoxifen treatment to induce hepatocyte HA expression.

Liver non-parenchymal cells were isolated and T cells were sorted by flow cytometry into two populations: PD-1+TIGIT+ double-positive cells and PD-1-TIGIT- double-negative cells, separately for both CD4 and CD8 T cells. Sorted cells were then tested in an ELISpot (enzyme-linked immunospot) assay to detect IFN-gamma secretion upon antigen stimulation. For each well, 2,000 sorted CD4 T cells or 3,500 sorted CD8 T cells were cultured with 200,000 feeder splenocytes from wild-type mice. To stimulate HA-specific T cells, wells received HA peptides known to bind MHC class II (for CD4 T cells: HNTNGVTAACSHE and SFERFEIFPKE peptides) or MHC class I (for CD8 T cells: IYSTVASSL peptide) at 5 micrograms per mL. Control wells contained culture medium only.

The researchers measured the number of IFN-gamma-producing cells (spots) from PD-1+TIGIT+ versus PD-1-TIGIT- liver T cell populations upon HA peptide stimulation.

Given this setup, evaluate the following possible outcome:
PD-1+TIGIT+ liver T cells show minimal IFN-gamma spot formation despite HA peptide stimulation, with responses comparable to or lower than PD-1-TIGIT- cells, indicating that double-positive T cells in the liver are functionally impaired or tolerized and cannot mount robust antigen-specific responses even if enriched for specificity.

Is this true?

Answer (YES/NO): NO